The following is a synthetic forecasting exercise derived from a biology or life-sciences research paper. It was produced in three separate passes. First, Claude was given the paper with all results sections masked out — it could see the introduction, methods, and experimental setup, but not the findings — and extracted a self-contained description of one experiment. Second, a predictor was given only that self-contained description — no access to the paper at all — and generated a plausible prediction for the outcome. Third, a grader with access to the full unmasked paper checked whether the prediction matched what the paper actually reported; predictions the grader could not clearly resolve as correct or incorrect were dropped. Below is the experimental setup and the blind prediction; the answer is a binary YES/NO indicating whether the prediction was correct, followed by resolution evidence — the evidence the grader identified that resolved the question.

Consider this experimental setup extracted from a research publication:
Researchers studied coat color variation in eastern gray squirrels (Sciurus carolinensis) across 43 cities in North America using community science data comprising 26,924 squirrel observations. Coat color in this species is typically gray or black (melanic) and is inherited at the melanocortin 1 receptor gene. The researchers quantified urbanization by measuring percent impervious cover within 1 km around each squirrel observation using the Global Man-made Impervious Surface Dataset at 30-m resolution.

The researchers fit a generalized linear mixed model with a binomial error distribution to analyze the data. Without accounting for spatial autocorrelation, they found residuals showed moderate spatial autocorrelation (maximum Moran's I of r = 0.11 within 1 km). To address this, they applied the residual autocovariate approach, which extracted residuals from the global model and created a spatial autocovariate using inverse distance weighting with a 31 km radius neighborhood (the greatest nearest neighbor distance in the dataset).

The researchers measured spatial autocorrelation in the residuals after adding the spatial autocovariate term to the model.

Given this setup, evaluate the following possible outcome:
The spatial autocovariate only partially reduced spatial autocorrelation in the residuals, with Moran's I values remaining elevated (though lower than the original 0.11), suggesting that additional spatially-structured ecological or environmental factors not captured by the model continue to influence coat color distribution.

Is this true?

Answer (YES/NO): NO